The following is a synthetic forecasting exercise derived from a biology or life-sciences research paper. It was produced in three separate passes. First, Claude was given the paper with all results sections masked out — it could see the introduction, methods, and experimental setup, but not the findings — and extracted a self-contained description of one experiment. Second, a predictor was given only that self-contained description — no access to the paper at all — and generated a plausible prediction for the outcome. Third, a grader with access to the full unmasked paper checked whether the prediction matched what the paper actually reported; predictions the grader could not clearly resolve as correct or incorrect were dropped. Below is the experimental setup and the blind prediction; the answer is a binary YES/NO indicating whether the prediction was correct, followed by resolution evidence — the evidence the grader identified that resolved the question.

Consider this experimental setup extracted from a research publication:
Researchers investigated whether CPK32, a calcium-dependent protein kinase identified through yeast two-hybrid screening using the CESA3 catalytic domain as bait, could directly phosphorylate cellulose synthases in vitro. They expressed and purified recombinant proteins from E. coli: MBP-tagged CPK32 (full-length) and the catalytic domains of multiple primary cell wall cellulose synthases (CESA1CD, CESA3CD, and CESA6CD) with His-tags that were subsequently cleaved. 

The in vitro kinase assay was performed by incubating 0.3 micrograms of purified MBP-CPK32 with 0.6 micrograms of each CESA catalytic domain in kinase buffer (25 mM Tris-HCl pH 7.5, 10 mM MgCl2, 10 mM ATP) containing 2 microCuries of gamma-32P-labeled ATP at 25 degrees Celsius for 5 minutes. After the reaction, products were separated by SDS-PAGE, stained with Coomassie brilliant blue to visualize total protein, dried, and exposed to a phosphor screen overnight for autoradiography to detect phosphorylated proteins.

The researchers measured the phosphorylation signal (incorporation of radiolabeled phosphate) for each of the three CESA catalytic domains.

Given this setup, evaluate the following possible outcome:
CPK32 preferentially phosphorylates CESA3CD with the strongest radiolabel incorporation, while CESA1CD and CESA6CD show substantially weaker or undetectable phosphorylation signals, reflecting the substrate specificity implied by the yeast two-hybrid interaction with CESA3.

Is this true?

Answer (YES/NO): NO